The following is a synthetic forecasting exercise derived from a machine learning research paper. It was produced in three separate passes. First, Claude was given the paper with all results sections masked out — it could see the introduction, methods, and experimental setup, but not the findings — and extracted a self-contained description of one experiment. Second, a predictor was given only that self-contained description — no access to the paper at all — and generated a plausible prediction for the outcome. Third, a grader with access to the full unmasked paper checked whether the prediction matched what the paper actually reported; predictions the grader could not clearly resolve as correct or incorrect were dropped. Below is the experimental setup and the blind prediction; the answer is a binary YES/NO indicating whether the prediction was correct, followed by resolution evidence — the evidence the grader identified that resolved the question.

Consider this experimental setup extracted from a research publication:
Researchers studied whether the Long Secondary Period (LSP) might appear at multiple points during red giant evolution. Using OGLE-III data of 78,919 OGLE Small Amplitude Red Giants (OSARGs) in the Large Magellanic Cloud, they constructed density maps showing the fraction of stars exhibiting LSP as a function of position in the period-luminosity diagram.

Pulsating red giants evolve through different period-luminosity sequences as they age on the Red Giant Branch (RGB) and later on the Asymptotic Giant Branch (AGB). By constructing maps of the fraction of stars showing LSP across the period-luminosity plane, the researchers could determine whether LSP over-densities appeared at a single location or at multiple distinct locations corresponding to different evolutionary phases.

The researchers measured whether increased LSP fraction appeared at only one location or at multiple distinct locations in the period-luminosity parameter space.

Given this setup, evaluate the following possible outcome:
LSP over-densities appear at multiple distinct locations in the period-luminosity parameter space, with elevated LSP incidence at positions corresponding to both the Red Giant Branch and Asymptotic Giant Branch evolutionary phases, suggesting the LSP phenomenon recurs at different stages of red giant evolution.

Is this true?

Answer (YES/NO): YES